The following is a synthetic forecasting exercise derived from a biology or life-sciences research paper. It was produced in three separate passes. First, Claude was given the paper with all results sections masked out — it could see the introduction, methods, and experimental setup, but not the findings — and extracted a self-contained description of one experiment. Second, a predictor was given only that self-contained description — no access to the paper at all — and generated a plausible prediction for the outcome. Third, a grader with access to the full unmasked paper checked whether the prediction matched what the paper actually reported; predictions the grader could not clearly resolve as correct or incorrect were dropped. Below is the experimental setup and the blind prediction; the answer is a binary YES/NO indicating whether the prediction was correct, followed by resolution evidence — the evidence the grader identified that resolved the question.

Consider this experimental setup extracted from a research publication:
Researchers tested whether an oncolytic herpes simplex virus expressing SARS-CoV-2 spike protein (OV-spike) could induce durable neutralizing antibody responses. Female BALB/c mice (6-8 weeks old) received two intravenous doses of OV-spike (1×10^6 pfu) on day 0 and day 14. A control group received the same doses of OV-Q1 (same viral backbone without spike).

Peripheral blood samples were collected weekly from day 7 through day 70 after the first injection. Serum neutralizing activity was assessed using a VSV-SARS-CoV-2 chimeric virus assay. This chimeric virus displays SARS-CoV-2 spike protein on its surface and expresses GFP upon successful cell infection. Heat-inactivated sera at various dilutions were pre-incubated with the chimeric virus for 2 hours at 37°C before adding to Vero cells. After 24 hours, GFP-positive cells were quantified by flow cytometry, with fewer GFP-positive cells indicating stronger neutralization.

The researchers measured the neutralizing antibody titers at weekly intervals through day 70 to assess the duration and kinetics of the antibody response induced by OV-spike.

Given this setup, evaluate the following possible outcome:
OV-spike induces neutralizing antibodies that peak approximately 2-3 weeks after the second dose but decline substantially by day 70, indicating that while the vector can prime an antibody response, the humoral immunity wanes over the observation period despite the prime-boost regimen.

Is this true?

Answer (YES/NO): NO